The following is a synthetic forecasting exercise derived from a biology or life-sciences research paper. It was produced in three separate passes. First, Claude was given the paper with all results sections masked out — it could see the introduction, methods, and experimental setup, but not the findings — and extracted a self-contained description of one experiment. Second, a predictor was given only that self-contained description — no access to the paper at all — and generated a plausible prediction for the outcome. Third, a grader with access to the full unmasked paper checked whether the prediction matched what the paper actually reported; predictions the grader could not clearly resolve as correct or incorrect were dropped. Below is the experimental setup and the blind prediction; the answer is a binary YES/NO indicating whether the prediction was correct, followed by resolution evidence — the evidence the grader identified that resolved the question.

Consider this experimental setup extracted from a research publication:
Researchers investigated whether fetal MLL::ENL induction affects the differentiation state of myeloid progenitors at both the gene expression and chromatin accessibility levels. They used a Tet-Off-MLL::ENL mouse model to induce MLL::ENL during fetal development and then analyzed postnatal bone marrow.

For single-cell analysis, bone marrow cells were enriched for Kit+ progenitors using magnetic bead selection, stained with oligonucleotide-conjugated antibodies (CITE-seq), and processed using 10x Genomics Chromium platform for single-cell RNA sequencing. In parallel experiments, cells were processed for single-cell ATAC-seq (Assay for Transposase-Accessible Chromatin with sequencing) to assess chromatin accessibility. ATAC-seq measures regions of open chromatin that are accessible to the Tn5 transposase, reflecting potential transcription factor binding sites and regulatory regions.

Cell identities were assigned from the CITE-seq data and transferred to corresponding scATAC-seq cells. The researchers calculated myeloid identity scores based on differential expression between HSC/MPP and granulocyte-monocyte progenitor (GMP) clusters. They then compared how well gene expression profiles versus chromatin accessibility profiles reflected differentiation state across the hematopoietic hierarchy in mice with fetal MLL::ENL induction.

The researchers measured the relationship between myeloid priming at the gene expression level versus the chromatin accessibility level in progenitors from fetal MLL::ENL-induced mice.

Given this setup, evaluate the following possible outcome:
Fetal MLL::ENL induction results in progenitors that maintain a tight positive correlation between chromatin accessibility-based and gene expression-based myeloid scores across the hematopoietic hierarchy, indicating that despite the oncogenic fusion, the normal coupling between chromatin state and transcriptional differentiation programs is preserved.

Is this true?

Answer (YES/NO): NO